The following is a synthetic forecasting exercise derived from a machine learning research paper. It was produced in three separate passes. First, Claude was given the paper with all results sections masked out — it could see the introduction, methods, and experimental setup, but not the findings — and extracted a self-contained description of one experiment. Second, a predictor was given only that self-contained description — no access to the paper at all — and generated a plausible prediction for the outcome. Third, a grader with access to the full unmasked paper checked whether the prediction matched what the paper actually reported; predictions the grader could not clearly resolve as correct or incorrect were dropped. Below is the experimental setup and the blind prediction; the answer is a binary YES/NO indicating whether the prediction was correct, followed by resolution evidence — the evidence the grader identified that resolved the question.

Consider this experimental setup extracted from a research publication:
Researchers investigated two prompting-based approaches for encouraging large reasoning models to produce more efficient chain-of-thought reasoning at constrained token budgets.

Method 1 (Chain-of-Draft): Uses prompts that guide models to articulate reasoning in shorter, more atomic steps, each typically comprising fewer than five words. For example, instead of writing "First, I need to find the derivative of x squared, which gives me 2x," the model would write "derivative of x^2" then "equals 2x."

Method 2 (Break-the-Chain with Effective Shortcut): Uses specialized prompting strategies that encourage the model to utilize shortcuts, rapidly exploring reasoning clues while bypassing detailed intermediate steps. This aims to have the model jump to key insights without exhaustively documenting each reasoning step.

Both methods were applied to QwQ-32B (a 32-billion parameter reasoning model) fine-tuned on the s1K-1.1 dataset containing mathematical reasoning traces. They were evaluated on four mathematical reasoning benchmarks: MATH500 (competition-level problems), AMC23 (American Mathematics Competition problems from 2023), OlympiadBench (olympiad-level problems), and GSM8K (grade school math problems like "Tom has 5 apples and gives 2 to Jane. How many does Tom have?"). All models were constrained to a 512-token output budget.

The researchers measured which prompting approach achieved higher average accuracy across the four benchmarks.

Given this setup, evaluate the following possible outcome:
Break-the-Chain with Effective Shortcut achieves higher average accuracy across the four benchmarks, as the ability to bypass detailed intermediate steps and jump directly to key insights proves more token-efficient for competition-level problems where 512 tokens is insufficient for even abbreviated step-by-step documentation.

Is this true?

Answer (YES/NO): YES